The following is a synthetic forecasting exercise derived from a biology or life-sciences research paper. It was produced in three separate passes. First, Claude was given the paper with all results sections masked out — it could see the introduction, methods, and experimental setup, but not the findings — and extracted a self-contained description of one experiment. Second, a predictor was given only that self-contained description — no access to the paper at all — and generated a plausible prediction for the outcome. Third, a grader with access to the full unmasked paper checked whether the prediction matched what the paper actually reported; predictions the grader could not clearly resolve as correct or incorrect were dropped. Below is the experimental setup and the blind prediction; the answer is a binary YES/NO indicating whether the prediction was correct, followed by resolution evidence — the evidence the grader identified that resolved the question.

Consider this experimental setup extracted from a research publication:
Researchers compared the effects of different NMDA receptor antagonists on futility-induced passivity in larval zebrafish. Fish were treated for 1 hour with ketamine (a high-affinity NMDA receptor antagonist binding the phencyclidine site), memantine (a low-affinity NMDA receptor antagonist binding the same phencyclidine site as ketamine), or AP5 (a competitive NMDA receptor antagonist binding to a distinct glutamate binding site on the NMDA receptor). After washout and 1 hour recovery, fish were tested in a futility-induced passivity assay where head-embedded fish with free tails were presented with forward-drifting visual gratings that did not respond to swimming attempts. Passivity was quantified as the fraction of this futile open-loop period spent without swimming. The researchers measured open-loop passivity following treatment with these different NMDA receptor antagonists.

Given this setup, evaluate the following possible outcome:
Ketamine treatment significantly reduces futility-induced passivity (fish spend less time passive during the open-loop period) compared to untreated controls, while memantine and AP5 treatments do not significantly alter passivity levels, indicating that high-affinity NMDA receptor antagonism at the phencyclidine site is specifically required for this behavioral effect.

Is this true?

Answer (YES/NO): YES